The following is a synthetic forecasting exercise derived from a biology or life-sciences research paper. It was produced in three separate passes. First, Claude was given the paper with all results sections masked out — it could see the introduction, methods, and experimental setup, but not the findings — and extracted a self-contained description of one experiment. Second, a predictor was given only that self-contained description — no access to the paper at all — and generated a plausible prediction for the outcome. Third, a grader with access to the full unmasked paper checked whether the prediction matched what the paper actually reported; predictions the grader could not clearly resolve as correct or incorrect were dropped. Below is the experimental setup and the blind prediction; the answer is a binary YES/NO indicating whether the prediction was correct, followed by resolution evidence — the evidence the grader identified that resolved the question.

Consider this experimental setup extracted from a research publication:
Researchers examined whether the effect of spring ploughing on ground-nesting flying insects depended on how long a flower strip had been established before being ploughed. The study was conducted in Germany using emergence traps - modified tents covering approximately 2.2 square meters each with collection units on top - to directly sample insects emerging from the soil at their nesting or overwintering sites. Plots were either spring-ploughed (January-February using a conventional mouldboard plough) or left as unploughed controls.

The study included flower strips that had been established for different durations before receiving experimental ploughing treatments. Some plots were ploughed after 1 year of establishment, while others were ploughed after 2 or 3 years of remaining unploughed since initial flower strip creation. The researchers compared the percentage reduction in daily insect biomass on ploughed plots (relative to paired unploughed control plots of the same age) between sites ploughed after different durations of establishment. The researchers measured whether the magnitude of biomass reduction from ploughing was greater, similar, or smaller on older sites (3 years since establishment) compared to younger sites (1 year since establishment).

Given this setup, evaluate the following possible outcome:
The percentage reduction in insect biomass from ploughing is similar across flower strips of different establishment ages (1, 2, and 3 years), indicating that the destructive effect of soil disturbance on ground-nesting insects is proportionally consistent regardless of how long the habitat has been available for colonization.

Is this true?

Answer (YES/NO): NO